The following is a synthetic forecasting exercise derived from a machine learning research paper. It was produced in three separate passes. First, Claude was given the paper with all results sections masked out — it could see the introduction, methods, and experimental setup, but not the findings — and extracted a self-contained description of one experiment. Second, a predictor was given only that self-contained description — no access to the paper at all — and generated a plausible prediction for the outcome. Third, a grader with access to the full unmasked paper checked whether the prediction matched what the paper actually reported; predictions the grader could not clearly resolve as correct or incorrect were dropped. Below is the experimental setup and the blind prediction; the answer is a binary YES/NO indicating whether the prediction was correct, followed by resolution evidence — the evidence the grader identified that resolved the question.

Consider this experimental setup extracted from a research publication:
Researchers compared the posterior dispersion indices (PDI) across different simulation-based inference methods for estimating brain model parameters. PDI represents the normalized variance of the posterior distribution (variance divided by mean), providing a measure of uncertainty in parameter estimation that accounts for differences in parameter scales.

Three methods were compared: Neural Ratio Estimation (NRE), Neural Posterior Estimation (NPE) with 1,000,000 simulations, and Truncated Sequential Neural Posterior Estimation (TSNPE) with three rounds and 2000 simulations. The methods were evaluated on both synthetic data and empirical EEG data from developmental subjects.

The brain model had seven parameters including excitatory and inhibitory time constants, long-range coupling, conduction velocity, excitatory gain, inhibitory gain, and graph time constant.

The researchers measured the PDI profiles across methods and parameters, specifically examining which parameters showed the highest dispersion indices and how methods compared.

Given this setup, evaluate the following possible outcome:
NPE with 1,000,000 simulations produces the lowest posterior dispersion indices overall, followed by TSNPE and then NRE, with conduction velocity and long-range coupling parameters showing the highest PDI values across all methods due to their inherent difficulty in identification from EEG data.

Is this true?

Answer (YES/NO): NO